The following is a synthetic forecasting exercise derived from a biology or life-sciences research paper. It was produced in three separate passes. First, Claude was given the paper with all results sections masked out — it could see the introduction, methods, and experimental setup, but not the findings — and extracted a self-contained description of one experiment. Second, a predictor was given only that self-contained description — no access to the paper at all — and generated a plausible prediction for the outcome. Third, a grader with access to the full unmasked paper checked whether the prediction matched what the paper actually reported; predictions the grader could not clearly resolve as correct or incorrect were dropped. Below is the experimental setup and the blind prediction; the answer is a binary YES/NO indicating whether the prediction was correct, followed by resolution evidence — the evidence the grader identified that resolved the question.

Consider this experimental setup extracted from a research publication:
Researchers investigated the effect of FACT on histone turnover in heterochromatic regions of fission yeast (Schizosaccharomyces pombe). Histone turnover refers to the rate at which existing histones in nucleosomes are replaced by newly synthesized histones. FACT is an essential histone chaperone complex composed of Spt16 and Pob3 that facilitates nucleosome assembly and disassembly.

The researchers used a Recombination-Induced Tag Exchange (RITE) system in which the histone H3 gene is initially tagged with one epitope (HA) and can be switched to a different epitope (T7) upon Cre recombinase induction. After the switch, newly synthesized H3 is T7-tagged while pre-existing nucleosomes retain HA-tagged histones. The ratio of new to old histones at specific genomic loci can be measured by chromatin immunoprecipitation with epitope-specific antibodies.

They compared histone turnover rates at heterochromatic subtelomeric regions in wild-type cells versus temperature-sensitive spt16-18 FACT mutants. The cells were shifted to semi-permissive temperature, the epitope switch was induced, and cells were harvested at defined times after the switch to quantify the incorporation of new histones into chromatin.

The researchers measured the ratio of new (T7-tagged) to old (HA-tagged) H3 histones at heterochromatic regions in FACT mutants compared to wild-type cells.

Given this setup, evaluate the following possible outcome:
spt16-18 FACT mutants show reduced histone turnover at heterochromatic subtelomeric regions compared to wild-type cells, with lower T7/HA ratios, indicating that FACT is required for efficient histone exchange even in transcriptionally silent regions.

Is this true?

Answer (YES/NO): NO